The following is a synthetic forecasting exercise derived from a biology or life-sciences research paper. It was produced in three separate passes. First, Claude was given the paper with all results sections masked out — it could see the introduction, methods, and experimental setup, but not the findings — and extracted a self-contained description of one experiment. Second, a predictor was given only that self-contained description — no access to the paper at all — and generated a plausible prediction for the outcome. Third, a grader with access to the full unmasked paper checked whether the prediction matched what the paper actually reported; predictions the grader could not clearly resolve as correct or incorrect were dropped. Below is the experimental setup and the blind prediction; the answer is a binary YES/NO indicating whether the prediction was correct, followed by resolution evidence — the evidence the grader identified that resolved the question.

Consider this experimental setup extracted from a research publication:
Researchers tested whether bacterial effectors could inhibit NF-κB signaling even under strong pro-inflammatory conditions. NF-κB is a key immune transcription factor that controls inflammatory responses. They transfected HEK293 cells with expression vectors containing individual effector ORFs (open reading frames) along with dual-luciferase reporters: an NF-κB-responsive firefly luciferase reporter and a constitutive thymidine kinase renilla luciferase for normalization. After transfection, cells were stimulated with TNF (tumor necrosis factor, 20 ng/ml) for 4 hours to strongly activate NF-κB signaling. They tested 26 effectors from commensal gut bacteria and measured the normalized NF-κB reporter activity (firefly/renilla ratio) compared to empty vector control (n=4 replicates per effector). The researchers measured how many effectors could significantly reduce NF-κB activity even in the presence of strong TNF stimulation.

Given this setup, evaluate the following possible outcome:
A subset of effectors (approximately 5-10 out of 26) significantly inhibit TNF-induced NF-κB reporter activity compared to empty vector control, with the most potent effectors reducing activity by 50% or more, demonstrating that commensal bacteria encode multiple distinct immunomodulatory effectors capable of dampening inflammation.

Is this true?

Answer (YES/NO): NO